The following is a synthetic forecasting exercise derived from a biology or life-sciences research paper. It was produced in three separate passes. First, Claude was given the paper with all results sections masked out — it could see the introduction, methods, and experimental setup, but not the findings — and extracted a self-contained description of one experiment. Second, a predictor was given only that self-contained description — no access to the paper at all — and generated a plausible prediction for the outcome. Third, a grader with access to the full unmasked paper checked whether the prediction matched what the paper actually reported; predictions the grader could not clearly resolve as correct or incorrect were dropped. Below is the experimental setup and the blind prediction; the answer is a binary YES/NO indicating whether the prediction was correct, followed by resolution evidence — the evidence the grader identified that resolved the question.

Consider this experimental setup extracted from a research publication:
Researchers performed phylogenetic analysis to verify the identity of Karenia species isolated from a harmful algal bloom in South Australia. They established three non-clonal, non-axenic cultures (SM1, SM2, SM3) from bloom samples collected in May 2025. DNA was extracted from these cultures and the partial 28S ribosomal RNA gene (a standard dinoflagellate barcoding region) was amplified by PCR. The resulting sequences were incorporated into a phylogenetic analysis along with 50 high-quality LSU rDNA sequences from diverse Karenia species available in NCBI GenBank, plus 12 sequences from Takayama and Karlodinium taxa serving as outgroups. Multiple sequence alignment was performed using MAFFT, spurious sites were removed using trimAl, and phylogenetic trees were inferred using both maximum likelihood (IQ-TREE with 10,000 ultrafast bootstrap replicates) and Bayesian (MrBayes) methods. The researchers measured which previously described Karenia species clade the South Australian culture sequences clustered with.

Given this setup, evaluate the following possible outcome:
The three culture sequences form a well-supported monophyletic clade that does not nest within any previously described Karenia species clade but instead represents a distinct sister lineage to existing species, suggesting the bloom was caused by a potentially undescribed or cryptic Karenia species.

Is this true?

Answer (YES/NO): NO